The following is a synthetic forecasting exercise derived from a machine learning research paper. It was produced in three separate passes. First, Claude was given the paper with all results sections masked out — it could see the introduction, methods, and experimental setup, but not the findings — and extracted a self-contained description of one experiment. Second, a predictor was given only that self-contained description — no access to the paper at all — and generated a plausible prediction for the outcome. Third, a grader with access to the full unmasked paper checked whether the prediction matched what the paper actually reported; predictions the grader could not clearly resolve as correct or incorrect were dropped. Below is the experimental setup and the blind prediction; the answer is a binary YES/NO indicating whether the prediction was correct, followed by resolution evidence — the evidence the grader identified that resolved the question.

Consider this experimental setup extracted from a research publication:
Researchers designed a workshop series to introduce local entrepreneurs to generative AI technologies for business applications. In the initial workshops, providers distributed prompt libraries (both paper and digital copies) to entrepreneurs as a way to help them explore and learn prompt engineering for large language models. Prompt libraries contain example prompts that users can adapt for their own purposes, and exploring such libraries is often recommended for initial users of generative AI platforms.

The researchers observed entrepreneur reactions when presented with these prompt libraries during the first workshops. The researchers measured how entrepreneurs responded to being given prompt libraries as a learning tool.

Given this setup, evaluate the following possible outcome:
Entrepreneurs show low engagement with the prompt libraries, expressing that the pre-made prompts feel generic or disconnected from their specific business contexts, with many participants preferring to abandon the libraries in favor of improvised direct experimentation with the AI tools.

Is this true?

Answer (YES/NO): NO